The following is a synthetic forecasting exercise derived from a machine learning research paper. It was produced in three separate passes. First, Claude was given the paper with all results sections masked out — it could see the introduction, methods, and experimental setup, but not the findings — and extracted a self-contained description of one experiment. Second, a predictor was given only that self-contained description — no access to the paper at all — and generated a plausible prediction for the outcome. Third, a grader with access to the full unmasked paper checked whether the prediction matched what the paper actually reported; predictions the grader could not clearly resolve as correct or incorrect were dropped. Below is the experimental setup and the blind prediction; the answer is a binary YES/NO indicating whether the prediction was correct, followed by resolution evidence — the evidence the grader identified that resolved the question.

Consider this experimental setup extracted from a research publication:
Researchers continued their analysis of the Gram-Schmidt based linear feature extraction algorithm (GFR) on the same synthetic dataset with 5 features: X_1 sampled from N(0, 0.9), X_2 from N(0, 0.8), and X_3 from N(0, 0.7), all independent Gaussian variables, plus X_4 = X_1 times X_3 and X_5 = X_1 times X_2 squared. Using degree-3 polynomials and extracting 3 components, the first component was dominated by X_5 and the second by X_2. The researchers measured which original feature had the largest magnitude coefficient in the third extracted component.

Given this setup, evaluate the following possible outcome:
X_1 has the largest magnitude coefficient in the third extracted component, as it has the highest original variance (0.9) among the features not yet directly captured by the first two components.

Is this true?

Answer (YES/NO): NO